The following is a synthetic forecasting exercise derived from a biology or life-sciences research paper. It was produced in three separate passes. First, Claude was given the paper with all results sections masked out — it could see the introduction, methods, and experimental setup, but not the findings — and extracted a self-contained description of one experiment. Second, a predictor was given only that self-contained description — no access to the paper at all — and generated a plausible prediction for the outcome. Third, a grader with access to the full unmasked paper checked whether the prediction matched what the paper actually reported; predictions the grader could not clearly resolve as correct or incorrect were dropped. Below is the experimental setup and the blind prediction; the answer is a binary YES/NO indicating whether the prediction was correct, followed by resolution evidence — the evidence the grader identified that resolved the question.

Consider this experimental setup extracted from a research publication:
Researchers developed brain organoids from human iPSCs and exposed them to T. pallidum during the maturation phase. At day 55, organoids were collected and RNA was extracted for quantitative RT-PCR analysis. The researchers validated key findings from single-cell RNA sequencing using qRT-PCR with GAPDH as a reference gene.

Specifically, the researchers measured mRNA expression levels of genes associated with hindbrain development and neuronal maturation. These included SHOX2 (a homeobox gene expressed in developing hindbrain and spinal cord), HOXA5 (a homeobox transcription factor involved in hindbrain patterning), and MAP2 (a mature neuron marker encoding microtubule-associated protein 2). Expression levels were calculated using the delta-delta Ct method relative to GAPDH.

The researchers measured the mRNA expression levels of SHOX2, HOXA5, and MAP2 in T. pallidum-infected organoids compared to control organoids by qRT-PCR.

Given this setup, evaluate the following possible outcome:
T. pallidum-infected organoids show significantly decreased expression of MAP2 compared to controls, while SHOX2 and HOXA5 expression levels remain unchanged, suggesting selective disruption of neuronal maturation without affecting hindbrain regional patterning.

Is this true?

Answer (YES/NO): NO